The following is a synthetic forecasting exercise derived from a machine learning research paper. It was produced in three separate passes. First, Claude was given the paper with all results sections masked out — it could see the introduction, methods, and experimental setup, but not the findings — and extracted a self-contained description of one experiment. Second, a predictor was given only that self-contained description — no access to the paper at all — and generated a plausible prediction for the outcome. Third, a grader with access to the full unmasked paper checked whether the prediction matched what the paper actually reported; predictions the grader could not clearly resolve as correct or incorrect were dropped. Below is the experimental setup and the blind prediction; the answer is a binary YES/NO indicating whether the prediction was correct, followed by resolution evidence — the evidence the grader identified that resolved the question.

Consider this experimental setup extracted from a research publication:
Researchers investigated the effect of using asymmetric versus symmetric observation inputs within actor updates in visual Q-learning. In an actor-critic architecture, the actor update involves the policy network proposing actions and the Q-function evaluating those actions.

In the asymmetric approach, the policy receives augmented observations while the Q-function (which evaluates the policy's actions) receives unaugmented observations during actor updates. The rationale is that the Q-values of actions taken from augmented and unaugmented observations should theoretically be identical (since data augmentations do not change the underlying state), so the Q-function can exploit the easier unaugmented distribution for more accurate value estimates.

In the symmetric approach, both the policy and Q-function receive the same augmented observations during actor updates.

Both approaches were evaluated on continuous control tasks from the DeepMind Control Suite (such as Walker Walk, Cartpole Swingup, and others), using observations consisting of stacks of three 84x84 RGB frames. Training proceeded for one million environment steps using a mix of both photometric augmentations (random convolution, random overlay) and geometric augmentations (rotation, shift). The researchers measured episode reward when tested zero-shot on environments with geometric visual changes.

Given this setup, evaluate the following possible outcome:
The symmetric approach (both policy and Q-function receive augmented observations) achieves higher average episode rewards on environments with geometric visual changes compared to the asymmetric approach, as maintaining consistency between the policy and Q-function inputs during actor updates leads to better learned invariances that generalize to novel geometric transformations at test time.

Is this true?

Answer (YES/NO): NO